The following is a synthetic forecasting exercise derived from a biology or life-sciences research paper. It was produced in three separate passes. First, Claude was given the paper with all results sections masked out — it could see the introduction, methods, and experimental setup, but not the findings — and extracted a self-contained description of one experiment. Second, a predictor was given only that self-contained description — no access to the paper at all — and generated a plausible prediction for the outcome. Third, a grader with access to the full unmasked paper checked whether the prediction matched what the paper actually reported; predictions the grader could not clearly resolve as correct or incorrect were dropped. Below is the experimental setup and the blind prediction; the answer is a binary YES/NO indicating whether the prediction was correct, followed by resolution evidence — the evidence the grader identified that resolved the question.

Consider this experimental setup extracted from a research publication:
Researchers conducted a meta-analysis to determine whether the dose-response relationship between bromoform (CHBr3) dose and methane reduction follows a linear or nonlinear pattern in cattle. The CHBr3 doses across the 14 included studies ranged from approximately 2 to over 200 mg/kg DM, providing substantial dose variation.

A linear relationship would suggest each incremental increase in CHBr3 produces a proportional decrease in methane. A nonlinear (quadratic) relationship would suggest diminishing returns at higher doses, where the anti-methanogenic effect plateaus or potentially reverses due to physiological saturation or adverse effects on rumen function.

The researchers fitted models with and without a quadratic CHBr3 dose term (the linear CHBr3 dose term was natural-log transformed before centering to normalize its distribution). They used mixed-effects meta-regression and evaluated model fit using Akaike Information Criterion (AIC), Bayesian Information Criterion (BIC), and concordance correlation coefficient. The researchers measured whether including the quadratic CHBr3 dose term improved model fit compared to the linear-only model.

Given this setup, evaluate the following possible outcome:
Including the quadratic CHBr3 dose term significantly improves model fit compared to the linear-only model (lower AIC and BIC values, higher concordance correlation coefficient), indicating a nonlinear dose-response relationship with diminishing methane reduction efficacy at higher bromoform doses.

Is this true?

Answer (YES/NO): NO